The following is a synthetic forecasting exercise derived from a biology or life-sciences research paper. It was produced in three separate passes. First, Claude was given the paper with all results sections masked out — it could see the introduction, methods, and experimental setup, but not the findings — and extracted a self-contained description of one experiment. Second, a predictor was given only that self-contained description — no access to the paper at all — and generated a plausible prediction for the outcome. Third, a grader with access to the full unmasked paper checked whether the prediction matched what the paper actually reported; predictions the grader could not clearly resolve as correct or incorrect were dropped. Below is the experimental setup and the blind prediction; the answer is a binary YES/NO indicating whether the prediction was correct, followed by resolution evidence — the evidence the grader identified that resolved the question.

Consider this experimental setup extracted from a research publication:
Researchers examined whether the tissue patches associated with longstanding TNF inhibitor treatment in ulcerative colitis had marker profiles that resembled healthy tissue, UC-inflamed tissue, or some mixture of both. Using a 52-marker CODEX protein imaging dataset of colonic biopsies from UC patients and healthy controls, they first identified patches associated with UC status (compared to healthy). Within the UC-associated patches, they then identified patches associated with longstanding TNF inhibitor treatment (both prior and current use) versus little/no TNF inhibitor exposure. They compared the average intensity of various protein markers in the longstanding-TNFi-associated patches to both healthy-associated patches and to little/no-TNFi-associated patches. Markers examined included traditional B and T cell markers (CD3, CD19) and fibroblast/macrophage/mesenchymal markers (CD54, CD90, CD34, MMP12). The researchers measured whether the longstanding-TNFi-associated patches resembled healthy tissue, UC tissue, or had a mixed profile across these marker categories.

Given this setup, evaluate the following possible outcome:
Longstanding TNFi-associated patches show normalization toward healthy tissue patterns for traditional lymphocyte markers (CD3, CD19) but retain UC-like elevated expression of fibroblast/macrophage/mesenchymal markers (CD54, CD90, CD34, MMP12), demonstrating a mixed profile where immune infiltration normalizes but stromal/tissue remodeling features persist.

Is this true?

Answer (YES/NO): YES